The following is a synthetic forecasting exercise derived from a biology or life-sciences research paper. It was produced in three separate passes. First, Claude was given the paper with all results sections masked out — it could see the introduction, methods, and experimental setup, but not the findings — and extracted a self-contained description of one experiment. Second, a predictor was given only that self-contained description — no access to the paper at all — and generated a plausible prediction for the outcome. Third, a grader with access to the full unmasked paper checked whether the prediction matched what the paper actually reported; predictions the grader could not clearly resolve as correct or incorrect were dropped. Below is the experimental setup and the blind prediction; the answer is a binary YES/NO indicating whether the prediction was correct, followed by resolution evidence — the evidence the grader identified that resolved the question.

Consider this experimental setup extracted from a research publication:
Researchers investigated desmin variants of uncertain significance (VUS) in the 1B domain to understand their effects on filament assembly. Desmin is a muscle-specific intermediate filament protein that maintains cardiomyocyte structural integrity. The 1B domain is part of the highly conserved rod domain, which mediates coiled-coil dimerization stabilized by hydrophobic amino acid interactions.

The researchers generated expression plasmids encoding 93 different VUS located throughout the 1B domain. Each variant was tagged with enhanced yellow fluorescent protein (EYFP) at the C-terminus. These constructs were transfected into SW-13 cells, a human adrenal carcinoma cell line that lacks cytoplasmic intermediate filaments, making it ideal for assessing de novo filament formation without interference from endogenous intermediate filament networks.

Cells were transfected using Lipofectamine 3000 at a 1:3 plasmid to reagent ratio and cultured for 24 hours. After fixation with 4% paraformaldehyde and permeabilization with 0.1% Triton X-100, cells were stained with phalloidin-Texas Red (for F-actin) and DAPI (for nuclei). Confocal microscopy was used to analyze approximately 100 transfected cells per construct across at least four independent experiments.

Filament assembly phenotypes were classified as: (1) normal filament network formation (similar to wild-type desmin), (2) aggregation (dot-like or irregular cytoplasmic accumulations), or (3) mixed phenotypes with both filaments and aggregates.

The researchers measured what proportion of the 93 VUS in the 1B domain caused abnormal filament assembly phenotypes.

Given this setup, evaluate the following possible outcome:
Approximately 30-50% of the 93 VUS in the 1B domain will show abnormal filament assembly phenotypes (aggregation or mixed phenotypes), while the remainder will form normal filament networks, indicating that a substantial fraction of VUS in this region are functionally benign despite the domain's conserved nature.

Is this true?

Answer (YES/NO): NO